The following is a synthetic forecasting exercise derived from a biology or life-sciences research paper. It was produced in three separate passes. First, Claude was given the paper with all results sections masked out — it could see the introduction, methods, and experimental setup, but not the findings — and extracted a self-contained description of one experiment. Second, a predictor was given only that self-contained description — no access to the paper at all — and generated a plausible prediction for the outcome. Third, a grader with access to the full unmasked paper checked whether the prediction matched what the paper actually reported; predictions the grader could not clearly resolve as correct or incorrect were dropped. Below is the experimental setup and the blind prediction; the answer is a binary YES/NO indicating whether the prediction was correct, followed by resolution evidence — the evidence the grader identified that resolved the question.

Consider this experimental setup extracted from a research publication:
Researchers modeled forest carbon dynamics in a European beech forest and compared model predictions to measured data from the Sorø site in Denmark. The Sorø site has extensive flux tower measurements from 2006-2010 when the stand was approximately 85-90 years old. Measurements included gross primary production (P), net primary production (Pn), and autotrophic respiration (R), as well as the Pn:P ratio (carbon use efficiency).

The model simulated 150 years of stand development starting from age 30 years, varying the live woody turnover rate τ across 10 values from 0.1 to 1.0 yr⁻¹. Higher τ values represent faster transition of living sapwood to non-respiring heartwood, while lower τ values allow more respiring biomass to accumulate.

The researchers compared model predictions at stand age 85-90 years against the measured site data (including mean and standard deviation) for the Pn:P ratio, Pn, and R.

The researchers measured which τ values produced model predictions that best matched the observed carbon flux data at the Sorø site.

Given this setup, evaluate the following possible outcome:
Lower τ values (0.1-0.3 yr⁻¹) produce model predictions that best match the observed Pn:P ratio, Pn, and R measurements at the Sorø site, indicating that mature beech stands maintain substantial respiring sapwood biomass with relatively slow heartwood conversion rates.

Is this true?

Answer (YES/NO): NO